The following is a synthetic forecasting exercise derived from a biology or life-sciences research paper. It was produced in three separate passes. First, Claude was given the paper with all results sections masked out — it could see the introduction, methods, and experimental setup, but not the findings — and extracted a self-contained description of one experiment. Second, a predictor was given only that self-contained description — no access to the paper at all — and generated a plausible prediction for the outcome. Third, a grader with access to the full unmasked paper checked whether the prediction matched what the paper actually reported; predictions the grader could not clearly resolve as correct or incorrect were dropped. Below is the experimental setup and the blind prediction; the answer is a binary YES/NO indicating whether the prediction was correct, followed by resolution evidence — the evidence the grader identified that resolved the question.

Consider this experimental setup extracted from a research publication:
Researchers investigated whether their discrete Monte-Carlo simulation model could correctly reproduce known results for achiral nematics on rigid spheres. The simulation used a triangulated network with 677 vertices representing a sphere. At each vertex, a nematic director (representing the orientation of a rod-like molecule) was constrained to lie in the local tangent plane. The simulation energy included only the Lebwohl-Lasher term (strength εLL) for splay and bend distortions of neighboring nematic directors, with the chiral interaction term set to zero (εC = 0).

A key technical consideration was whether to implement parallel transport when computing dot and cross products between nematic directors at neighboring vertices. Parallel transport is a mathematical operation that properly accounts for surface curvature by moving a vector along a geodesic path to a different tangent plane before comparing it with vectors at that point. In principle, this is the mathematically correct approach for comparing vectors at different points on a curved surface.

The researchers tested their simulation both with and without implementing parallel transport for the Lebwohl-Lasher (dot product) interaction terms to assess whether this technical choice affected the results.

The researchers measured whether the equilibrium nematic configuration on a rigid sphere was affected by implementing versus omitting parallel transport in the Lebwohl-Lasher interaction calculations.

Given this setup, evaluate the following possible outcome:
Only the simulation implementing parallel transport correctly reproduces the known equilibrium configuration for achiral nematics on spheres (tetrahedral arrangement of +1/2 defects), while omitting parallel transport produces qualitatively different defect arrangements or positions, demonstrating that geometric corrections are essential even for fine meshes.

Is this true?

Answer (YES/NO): NO